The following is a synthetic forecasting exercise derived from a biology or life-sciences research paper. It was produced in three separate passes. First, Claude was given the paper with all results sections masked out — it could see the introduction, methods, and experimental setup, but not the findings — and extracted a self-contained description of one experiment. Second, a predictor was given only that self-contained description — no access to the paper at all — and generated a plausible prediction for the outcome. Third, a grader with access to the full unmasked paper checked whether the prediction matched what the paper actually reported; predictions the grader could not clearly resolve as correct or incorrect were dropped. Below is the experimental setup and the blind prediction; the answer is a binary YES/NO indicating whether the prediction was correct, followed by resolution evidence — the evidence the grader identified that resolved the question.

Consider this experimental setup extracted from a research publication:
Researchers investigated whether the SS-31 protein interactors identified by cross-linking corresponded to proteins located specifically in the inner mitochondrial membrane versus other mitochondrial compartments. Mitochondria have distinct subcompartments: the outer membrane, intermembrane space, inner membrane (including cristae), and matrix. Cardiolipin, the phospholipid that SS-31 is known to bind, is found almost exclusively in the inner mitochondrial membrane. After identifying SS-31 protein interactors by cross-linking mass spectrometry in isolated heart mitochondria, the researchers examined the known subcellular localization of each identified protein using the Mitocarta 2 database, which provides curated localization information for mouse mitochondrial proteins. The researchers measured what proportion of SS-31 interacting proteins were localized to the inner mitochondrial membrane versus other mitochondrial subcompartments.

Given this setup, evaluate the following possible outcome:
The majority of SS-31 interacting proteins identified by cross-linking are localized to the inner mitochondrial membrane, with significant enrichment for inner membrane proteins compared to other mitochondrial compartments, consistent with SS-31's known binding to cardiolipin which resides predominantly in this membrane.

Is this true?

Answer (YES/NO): YES